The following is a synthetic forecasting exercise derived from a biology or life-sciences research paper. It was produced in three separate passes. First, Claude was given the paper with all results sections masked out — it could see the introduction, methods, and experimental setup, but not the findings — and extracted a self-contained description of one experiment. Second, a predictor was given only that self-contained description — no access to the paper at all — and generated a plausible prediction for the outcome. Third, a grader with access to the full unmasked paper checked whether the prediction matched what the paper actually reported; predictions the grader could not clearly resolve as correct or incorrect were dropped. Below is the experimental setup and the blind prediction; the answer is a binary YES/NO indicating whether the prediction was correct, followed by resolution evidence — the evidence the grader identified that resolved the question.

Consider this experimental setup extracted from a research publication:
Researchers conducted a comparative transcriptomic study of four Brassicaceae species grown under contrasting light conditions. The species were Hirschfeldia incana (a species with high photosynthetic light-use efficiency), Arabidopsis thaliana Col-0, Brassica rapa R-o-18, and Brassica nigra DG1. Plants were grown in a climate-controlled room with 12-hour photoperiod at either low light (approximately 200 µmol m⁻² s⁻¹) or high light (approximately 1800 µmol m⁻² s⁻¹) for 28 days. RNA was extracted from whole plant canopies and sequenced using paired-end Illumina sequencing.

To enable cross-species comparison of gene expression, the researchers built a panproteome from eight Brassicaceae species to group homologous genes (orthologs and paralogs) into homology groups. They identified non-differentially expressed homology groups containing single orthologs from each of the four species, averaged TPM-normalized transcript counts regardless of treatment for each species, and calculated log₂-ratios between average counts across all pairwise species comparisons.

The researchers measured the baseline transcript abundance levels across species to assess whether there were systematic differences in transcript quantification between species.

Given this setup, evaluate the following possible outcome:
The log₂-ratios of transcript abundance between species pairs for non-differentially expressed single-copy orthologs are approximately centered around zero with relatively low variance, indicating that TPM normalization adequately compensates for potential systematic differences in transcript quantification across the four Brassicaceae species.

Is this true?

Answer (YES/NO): NO